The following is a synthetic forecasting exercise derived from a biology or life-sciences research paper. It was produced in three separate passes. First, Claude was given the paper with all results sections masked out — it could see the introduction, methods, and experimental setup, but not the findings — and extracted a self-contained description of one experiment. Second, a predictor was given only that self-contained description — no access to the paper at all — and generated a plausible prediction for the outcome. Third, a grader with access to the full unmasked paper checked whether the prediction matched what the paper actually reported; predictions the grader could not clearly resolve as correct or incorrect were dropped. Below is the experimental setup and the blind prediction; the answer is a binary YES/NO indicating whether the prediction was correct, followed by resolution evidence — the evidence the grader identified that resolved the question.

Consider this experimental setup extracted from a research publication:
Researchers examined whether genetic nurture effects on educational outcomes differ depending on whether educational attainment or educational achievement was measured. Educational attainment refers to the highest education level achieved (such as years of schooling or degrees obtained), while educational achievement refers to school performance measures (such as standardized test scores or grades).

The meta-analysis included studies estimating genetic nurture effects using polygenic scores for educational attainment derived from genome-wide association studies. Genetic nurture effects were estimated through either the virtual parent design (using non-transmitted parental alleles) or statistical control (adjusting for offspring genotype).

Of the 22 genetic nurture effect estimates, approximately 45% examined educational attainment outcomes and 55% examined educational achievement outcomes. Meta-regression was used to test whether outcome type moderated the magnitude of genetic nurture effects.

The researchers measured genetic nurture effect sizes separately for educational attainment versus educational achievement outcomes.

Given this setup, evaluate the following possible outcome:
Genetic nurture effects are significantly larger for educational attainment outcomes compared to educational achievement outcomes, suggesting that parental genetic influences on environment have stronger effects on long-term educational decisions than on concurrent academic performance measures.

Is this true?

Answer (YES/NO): NO